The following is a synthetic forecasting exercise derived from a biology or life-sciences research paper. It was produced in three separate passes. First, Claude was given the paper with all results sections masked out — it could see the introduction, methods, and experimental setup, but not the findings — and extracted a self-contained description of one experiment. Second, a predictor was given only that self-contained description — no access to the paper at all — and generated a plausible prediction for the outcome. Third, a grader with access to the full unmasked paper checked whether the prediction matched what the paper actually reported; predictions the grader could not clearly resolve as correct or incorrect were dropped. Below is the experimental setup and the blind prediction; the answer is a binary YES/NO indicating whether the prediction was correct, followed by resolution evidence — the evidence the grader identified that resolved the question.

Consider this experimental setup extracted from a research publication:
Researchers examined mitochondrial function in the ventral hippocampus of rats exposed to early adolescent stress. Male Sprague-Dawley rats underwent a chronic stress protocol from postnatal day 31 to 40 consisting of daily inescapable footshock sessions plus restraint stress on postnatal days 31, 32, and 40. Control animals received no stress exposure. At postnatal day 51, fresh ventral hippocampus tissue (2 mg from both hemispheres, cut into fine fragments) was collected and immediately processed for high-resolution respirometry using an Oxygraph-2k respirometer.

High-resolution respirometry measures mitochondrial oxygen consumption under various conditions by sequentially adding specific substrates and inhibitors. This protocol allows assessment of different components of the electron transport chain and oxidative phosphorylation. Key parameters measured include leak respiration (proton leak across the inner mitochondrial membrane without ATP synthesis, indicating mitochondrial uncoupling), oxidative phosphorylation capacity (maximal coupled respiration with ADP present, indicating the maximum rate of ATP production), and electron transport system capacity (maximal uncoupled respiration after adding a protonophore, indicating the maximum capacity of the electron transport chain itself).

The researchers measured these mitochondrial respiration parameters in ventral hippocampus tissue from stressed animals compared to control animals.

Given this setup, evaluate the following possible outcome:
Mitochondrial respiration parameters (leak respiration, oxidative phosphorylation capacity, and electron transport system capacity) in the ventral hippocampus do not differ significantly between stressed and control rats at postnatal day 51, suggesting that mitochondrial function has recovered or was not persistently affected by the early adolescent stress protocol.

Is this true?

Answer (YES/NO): NO